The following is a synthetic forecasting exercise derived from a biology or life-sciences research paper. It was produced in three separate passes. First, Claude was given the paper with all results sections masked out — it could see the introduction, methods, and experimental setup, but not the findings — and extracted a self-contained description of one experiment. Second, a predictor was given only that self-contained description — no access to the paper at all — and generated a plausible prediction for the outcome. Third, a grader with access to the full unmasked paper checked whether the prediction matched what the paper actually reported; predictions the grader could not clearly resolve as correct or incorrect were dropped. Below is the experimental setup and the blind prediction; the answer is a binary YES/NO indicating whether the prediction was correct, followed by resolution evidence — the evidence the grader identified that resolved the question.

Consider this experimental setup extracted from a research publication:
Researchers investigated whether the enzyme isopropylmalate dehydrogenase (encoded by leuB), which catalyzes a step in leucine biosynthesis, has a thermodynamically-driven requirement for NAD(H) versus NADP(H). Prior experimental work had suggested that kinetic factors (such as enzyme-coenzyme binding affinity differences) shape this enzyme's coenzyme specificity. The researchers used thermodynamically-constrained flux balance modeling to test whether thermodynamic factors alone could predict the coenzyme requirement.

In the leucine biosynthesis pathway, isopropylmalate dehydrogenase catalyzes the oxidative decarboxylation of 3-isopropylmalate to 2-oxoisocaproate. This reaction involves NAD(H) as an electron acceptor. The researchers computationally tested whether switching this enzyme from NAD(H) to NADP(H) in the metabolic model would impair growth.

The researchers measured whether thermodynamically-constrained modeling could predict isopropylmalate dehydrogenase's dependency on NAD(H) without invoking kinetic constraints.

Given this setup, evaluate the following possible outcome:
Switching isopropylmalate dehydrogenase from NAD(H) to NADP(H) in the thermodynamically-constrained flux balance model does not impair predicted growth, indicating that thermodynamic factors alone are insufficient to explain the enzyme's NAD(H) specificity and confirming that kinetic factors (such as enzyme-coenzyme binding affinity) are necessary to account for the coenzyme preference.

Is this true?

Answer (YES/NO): NO